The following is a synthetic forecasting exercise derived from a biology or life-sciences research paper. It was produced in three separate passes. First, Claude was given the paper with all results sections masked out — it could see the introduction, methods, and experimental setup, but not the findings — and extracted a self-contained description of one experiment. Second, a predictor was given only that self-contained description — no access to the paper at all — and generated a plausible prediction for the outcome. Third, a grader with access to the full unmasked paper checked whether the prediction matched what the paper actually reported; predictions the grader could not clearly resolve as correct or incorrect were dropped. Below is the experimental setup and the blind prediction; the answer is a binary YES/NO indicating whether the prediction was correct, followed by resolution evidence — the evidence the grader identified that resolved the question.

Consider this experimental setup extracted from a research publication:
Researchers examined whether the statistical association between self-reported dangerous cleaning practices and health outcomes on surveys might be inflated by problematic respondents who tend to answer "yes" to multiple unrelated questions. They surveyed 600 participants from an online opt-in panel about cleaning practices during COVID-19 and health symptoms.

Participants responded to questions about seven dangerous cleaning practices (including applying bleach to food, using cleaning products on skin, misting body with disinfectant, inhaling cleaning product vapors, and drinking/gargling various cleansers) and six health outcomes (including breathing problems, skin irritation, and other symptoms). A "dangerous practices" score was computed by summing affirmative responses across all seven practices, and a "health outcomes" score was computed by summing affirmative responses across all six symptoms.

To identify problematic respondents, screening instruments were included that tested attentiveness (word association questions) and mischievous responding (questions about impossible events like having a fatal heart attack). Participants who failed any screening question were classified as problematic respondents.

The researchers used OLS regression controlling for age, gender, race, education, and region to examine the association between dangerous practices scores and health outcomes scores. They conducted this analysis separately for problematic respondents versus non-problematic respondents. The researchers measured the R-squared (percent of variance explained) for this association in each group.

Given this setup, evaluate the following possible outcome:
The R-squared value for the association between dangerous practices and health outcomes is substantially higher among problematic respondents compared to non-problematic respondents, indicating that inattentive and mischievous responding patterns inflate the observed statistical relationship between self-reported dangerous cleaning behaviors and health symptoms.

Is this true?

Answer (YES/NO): YES